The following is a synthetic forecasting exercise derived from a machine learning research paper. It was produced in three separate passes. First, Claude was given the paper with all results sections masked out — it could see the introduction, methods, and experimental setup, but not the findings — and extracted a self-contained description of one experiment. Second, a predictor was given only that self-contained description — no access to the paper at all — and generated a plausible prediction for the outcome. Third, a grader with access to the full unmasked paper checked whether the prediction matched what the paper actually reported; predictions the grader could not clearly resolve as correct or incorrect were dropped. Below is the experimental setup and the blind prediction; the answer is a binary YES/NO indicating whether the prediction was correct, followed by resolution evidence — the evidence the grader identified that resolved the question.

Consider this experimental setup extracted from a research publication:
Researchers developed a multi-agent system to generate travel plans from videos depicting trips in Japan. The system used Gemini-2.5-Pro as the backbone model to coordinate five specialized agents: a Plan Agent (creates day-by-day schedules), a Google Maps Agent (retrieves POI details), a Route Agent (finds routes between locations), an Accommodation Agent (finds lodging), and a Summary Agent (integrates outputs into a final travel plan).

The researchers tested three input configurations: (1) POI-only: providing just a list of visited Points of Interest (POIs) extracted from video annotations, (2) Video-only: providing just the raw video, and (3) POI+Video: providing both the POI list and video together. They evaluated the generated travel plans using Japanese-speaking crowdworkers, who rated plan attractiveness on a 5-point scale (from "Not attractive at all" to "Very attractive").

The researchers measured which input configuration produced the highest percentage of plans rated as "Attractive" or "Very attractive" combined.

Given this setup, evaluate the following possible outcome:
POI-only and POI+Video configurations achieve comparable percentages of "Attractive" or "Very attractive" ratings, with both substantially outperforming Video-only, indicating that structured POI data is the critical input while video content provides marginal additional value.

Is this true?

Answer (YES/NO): NO